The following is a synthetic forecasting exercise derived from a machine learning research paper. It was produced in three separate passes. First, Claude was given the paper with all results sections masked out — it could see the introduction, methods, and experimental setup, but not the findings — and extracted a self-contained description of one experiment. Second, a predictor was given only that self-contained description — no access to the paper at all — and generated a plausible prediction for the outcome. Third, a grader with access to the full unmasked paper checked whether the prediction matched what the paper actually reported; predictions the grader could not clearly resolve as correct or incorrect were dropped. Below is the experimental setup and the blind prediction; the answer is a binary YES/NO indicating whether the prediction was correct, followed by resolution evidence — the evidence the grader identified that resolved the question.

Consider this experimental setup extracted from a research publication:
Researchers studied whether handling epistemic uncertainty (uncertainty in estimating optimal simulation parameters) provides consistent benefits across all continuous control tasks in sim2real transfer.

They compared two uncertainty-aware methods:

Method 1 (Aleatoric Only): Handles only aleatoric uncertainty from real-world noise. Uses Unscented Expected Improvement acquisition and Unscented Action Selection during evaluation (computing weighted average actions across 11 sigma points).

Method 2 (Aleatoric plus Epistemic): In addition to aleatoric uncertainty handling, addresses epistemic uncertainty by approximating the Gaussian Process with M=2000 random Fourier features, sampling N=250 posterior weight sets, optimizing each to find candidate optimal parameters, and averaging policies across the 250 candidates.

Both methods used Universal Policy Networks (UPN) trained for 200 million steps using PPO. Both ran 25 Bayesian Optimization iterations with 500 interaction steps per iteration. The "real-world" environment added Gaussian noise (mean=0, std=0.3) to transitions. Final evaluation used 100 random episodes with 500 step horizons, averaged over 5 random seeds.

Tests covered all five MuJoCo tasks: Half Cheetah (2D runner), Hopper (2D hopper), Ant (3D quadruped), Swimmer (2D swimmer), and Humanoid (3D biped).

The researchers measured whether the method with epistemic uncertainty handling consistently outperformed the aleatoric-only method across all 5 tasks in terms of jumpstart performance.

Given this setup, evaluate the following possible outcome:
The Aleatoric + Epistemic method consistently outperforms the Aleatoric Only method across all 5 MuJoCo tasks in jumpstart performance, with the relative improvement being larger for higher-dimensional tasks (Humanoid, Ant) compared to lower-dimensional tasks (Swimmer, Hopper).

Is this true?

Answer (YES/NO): NO